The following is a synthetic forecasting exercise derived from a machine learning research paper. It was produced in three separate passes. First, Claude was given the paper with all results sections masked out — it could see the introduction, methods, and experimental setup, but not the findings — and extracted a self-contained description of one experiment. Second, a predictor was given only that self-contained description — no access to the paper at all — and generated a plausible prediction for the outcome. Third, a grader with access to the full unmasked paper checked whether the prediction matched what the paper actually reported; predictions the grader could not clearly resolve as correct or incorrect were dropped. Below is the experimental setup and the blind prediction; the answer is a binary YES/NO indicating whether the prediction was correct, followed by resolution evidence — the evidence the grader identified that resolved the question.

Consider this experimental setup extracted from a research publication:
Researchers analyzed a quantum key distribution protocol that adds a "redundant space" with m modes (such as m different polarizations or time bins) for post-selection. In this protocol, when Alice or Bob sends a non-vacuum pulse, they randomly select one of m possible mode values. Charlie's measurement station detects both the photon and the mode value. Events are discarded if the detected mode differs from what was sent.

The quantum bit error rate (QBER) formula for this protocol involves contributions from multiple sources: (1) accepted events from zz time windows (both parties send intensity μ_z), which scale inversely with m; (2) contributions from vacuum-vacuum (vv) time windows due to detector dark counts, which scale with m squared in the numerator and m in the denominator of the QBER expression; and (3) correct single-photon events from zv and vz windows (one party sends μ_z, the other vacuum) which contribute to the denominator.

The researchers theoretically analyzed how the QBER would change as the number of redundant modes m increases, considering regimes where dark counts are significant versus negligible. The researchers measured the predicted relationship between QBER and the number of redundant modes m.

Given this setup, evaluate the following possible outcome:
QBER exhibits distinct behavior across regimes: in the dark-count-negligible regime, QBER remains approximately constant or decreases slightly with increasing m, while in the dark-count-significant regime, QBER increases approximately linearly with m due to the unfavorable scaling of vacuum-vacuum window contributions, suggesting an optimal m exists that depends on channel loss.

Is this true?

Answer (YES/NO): NO